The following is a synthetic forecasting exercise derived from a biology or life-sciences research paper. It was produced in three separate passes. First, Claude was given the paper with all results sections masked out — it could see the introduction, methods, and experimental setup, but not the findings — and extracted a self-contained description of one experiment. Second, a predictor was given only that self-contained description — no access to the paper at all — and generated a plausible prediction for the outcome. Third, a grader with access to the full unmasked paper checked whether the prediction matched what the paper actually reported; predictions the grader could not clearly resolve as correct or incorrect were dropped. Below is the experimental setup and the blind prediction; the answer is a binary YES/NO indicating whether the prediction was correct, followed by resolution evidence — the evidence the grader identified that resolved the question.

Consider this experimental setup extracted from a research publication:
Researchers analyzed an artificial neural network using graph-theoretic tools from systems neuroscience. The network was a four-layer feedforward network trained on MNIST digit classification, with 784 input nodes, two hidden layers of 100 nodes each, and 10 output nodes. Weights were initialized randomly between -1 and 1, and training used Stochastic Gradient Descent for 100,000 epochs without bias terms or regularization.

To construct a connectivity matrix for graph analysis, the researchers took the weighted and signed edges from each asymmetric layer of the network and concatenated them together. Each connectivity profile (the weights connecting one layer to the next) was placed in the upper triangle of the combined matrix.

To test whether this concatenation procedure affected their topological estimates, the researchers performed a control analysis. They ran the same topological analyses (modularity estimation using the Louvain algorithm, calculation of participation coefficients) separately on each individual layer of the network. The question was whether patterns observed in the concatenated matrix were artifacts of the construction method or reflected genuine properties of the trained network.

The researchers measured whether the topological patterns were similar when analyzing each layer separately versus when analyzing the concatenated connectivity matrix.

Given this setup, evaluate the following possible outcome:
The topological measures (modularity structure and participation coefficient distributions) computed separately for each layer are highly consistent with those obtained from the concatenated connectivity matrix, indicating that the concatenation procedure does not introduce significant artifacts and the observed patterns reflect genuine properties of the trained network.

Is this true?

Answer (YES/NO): YES